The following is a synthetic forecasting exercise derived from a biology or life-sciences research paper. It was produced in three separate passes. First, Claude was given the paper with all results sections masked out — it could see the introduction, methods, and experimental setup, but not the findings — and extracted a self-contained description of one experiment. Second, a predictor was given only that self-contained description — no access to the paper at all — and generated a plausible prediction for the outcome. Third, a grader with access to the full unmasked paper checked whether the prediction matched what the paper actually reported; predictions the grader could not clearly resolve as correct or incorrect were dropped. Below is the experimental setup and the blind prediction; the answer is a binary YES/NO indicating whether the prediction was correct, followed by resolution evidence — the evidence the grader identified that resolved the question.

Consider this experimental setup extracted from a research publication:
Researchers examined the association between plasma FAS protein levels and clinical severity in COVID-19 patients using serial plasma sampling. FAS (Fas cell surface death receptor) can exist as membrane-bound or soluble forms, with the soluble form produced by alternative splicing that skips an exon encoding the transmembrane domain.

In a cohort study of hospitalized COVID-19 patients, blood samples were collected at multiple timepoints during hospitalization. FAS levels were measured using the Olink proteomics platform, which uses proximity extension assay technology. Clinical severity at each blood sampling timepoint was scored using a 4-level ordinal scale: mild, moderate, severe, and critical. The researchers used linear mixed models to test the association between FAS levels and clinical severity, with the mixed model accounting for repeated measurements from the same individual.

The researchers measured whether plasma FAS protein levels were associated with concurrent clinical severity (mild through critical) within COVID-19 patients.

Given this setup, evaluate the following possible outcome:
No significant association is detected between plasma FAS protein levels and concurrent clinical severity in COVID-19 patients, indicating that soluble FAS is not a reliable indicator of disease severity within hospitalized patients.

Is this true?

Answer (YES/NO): NO